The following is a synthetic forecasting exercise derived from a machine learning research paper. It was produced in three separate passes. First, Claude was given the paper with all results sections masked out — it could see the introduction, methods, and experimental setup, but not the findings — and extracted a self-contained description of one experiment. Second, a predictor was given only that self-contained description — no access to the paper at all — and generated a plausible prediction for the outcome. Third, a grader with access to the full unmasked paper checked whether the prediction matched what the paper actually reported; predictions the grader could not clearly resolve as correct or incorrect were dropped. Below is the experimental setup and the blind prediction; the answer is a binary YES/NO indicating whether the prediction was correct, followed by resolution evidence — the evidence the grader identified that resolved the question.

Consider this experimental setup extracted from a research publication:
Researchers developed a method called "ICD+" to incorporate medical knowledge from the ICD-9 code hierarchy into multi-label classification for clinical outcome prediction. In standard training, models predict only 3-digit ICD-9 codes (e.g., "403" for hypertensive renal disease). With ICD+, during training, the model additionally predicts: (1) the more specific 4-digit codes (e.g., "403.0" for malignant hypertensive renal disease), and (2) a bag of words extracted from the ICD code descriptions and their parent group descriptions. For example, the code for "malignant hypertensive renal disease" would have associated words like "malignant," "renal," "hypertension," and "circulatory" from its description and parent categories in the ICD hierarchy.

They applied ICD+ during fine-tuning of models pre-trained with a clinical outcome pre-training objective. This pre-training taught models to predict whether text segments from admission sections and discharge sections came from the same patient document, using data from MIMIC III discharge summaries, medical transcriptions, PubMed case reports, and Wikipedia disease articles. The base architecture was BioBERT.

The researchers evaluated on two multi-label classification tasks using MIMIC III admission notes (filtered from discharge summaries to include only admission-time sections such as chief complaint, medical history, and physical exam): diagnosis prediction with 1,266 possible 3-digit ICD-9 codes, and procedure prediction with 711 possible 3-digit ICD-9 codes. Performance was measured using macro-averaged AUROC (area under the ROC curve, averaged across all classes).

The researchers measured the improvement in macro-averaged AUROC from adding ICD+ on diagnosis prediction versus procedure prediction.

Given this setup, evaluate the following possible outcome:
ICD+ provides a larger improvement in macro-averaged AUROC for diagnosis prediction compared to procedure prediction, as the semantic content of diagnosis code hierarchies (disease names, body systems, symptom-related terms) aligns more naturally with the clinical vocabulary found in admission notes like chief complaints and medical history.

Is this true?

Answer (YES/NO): NO